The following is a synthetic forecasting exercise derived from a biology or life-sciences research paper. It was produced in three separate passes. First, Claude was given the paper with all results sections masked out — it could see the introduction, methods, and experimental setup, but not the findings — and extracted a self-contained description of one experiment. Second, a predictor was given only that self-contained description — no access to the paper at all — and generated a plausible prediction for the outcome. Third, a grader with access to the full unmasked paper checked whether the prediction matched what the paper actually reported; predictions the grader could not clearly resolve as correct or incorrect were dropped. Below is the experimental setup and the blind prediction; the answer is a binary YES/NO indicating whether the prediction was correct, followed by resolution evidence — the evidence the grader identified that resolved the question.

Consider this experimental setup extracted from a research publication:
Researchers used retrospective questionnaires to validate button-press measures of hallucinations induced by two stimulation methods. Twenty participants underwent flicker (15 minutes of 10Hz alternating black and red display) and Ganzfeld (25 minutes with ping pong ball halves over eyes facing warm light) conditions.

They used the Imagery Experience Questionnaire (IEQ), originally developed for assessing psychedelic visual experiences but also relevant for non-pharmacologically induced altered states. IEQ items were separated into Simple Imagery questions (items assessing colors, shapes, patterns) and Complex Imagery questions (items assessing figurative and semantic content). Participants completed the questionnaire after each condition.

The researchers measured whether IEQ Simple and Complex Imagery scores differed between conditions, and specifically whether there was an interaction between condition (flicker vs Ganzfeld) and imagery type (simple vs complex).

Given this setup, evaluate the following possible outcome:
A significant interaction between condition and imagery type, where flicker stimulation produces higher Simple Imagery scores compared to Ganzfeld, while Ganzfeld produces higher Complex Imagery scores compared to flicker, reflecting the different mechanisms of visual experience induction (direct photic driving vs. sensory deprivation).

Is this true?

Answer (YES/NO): NO